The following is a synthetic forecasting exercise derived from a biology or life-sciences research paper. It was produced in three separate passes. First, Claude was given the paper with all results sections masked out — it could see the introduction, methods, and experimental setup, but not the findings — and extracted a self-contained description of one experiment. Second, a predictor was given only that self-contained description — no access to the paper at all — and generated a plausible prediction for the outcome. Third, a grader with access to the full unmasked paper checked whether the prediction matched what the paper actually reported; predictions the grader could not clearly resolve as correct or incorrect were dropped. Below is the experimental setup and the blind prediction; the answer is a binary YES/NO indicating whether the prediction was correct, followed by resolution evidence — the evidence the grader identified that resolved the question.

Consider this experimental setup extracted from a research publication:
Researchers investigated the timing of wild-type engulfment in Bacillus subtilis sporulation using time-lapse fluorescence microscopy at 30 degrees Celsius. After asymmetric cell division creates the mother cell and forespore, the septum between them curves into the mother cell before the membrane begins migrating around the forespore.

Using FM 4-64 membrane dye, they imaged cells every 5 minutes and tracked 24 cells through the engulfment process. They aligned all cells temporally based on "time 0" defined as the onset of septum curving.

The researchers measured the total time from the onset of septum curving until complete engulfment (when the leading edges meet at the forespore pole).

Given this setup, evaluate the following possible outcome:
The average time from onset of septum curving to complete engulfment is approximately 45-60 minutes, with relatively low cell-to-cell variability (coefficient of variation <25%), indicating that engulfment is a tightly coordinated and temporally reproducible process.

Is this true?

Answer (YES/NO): NO